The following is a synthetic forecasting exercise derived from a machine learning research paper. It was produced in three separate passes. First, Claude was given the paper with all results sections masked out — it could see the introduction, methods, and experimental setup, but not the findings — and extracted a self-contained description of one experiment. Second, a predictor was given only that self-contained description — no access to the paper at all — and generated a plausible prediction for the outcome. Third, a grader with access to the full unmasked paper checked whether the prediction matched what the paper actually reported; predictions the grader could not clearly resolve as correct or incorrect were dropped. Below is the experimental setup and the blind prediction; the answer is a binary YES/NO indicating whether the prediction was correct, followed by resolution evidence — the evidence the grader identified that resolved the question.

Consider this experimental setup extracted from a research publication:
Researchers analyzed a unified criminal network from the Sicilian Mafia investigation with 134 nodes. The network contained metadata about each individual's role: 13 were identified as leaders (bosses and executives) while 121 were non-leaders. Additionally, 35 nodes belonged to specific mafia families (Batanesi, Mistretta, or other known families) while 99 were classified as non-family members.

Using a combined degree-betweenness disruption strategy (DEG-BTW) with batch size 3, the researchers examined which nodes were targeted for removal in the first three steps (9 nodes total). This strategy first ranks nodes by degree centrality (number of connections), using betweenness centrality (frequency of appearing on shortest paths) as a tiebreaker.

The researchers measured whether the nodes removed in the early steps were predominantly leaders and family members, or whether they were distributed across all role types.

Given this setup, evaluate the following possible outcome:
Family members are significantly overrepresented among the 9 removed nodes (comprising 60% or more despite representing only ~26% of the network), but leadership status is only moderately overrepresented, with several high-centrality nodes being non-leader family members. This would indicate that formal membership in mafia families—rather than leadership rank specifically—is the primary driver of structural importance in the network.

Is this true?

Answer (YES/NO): NO